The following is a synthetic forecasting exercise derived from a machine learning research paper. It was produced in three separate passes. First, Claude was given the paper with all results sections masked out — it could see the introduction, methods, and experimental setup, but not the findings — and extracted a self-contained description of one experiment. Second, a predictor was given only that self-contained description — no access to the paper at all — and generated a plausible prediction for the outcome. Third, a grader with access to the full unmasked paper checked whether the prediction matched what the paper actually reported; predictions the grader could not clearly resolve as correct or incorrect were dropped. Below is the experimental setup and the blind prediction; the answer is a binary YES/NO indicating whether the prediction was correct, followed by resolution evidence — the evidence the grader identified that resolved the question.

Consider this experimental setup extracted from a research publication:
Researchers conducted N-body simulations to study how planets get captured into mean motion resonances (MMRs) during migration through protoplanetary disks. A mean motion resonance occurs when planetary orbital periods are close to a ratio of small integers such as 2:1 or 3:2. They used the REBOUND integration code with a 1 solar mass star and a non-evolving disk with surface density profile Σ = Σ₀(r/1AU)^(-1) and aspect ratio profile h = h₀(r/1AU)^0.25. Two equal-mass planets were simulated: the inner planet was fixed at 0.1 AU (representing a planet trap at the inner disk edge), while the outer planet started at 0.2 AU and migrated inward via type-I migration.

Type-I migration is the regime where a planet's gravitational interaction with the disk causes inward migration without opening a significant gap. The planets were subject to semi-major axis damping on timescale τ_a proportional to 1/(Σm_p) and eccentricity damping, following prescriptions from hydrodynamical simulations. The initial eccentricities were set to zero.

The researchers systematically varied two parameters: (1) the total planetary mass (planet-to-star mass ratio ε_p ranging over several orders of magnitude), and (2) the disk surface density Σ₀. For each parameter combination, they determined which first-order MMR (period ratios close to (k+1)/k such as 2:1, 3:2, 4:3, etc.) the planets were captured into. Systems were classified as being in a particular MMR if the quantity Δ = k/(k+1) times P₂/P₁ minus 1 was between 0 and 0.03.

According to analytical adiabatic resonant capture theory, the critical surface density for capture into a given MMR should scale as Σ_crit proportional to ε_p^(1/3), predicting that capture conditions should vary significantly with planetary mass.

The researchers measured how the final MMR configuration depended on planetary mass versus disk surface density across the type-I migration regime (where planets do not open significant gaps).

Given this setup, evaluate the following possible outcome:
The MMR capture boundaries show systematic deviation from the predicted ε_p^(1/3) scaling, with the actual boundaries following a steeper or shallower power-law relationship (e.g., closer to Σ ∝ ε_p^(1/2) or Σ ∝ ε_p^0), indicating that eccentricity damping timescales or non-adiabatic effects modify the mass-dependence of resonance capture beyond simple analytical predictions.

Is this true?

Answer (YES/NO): YES